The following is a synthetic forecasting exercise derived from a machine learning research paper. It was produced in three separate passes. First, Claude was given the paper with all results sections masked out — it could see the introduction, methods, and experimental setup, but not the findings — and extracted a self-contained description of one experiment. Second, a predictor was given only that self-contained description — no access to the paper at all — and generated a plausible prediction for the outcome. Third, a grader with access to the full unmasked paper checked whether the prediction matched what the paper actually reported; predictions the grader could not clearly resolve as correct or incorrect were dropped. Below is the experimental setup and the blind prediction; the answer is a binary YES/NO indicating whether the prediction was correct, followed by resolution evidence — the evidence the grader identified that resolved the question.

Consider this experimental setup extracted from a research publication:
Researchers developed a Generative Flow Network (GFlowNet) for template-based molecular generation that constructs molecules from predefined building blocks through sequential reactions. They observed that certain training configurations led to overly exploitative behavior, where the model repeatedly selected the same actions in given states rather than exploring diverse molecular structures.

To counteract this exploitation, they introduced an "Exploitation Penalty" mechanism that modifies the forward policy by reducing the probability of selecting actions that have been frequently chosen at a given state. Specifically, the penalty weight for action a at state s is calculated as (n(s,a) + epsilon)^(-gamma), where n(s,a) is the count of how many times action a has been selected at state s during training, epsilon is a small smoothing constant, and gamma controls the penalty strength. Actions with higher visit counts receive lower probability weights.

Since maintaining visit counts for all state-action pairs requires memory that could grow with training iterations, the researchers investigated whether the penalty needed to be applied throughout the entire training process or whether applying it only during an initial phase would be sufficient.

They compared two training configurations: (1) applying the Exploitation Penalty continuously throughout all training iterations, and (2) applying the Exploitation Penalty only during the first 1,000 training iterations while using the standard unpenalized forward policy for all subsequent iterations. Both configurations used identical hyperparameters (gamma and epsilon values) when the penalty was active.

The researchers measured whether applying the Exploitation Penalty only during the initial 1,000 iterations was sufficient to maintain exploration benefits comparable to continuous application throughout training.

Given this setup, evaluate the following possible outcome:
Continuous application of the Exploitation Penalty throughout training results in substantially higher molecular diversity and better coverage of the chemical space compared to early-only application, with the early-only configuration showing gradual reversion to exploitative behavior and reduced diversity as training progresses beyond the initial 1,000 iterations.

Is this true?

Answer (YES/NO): NO